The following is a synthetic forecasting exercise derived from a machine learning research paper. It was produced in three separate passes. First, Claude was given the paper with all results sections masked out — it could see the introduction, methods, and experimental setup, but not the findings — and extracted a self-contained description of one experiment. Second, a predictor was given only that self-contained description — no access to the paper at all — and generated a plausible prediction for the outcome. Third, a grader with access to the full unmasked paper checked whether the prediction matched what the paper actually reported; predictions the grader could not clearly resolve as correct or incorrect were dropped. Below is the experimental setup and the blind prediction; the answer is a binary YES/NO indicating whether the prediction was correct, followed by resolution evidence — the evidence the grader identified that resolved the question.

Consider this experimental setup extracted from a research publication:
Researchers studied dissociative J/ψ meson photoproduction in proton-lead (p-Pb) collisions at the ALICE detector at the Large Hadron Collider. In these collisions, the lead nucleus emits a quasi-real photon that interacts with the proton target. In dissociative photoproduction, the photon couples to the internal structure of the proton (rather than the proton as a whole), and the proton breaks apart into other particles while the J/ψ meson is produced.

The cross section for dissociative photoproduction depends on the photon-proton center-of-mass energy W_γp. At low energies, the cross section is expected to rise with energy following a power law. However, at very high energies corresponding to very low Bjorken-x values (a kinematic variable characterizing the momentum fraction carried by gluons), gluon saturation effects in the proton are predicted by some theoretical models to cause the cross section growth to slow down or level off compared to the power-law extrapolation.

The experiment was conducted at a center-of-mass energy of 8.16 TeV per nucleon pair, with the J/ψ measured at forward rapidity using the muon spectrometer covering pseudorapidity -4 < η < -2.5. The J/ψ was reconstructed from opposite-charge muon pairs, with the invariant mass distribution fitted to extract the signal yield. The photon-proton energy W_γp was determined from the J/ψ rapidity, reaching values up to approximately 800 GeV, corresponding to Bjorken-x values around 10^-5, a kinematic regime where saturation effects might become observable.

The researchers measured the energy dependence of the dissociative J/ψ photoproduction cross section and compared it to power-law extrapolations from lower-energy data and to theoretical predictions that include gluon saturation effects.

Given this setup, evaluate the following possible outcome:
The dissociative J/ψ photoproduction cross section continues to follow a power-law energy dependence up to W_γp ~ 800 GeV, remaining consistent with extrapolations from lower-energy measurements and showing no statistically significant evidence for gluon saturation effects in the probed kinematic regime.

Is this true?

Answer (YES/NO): NO